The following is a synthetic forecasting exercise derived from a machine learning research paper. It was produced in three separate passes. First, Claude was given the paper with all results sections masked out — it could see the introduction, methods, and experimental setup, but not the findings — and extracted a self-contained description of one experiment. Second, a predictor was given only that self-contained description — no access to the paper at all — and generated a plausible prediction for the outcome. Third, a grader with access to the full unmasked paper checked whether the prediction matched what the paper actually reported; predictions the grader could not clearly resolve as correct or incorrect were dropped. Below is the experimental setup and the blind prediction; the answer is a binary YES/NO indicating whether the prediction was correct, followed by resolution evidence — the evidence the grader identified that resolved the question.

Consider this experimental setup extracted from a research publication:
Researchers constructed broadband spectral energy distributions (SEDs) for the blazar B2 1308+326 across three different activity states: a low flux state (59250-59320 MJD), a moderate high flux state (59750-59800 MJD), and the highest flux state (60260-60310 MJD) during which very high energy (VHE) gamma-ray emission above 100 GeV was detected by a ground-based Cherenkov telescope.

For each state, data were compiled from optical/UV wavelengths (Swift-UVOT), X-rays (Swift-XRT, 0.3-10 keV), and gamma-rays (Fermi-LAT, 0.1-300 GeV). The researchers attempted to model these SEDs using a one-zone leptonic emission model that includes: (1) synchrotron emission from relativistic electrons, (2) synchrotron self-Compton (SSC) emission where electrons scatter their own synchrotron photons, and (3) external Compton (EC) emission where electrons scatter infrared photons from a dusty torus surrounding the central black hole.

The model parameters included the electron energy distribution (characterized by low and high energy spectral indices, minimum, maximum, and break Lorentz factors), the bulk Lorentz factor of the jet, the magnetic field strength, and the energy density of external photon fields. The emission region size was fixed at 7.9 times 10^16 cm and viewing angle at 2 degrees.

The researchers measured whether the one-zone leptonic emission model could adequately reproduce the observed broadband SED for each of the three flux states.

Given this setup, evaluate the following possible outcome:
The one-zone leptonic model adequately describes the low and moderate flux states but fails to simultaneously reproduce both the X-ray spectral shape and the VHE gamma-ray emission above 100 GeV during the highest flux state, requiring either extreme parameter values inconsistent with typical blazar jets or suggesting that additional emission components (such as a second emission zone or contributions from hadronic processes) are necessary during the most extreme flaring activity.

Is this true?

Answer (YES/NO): NO